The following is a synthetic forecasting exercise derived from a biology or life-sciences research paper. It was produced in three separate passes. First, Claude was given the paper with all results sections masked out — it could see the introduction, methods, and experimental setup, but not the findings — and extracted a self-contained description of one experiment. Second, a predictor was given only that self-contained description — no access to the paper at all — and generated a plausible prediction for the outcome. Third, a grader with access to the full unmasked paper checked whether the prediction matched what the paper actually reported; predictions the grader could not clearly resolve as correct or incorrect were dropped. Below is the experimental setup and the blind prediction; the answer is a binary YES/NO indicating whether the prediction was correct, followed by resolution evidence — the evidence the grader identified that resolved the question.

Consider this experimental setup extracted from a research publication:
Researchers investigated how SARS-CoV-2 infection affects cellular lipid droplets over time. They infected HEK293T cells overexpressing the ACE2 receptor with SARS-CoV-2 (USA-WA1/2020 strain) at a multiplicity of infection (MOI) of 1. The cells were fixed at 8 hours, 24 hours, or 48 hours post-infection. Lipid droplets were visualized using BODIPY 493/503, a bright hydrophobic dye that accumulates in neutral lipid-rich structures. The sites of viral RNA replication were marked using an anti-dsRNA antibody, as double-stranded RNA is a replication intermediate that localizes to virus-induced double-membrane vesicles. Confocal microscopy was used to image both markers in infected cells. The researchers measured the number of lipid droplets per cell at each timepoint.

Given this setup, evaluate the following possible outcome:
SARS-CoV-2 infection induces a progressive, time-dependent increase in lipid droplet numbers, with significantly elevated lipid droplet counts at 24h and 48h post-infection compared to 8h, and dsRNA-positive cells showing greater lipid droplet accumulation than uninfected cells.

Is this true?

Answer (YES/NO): YES